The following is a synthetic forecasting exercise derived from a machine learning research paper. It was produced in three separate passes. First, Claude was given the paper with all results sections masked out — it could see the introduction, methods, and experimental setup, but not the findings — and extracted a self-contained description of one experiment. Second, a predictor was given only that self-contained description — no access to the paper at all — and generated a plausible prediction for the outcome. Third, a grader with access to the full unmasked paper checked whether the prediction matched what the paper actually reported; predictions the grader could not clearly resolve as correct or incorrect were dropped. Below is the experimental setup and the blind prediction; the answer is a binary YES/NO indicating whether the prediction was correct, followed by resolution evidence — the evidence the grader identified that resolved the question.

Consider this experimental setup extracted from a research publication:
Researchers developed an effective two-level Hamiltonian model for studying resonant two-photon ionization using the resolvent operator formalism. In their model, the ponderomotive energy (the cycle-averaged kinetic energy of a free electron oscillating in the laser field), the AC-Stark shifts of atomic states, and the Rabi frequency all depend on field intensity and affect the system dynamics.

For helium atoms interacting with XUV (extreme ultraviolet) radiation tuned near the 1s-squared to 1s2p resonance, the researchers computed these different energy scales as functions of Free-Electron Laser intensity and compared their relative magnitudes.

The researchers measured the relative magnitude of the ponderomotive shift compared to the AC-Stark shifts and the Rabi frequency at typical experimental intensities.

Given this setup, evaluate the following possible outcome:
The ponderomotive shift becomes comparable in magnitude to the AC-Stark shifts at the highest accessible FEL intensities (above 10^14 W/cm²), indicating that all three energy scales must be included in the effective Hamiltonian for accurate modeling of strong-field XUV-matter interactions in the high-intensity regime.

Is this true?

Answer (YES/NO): NO